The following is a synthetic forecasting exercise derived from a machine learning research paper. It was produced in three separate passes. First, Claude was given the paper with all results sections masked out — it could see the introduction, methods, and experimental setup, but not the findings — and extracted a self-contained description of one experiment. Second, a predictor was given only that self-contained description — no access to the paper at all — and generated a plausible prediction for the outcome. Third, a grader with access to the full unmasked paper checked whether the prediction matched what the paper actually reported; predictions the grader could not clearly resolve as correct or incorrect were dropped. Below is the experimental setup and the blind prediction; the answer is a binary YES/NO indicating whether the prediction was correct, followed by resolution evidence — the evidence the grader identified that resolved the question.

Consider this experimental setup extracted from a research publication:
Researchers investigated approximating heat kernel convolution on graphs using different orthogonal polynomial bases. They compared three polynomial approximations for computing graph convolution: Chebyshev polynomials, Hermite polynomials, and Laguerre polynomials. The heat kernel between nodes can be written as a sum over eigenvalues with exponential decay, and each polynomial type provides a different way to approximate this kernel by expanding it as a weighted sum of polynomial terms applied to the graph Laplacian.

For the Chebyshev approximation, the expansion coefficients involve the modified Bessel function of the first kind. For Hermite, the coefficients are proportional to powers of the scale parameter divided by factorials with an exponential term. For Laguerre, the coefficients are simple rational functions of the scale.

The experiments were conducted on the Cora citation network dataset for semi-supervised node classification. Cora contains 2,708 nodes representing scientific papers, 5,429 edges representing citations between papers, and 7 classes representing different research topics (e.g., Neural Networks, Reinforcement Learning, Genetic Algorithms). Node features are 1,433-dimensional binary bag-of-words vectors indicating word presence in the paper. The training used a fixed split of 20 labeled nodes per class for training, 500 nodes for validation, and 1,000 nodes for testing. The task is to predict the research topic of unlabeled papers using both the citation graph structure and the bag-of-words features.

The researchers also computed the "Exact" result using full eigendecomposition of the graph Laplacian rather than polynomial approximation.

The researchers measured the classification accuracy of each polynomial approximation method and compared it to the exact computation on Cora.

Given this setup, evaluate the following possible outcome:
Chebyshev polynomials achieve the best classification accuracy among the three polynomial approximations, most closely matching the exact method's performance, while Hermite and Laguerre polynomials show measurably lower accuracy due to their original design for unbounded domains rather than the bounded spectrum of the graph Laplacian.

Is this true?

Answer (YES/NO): NO